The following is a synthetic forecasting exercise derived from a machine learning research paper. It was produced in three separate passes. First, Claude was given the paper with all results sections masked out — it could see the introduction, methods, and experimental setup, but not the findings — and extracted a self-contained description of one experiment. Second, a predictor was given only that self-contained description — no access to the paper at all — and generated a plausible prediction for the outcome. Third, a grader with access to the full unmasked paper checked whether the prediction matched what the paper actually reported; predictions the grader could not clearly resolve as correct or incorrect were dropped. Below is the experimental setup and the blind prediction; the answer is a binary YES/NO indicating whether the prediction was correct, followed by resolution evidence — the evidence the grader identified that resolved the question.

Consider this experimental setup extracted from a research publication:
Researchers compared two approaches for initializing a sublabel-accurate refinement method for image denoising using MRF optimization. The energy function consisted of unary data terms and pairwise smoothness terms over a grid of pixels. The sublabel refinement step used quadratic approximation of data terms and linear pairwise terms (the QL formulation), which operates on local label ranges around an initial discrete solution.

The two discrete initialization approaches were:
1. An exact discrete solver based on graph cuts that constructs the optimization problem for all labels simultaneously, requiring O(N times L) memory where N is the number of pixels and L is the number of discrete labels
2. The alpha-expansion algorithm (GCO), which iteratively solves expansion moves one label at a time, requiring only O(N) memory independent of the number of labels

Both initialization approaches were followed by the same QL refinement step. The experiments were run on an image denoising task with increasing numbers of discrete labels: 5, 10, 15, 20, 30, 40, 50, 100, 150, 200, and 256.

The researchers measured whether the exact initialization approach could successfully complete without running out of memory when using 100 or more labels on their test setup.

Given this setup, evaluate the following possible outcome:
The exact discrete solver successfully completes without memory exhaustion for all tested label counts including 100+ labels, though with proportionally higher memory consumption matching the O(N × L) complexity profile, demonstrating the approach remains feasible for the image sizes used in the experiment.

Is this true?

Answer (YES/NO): NO